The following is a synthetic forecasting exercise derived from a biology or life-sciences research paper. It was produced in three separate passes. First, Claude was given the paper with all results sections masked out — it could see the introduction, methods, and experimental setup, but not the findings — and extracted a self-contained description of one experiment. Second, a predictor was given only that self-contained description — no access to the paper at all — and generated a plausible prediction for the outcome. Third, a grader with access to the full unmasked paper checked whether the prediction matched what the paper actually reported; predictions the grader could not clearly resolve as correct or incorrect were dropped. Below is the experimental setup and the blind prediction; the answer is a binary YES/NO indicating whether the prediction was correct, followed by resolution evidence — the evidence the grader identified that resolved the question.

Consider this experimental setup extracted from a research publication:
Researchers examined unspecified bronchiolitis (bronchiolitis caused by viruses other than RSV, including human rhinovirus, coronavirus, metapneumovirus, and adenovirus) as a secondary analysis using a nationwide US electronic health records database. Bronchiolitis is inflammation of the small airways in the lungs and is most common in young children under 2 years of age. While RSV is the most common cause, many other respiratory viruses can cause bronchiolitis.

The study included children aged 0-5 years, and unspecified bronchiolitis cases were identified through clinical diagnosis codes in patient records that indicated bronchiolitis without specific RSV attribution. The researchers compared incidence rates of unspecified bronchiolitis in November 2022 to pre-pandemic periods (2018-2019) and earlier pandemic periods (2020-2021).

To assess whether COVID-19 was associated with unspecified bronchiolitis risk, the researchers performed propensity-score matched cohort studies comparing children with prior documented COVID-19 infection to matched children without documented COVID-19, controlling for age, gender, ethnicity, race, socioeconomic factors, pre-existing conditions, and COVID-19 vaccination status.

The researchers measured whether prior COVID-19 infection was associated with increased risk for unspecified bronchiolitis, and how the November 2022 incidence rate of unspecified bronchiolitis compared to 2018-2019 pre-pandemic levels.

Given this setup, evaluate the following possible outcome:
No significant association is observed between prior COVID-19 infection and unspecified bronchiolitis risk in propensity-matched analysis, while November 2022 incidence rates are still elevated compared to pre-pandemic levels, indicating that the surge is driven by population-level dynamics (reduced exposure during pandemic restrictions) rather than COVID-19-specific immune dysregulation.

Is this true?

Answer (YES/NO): NO